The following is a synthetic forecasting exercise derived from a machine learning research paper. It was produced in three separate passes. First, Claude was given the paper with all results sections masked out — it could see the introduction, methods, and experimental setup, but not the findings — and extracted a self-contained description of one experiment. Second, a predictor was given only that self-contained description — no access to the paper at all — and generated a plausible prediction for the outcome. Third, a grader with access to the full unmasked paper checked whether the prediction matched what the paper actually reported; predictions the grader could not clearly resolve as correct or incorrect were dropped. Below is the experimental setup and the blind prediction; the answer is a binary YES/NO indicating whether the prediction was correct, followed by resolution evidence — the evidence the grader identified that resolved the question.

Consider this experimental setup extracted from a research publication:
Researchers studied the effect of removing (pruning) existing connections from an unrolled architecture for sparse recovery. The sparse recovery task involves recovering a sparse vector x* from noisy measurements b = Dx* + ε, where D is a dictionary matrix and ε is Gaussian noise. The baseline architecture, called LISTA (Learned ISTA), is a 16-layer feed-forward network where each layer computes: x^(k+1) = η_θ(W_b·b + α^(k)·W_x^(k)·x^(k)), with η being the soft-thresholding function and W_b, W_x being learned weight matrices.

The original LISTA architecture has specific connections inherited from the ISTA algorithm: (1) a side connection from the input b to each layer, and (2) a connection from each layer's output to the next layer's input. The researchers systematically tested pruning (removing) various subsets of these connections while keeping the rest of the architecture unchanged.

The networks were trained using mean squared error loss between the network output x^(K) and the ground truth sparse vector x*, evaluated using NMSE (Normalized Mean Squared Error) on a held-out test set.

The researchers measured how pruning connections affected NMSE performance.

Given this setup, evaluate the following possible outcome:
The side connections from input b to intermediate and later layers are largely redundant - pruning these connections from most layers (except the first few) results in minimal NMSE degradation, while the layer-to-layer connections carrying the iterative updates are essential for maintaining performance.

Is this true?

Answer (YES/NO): NO